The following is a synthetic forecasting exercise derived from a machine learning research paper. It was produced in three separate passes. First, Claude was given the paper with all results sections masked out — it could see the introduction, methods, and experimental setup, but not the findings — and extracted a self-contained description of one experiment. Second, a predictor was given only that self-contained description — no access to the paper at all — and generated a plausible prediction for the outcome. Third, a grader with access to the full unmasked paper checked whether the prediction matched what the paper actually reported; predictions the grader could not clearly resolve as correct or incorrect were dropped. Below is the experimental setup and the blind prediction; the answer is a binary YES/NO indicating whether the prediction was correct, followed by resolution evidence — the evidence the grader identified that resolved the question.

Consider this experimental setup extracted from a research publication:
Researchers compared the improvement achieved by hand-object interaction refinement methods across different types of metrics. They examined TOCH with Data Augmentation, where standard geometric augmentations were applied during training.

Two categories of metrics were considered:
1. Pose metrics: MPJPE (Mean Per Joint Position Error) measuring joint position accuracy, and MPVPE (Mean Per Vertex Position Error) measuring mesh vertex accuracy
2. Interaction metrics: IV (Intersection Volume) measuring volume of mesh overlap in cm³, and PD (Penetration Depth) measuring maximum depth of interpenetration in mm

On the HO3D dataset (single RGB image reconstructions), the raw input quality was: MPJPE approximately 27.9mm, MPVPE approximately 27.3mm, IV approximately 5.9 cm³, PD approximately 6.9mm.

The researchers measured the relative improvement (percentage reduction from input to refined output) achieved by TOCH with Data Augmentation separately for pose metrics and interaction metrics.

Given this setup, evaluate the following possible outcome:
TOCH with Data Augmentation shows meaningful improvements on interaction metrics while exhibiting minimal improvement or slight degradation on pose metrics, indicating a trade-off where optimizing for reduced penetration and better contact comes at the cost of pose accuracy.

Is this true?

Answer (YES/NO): NO